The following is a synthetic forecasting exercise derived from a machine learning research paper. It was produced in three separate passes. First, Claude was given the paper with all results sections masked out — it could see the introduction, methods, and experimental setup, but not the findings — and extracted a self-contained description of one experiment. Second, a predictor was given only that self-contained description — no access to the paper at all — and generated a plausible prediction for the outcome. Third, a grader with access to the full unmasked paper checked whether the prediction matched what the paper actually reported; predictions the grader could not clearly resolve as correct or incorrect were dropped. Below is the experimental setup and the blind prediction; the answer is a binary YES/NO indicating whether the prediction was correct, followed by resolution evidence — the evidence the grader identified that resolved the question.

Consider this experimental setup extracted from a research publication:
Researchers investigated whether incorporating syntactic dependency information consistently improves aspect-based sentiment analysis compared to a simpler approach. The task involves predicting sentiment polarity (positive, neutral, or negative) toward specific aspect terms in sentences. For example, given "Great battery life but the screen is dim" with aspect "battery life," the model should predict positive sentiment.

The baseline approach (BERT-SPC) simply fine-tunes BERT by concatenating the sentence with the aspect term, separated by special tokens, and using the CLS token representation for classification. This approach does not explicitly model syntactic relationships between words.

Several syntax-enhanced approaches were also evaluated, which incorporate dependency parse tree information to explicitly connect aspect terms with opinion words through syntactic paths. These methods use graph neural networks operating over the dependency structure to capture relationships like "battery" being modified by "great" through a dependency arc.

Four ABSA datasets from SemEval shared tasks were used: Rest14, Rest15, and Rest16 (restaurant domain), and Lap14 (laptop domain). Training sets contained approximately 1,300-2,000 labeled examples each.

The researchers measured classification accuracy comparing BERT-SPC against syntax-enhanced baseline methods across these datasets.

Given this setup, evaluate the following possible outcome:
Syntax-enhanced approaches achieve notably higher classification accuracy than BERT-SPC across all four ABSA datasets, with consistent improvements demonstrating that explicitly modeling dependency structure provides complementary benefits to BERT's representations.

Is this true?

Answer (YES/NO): YES